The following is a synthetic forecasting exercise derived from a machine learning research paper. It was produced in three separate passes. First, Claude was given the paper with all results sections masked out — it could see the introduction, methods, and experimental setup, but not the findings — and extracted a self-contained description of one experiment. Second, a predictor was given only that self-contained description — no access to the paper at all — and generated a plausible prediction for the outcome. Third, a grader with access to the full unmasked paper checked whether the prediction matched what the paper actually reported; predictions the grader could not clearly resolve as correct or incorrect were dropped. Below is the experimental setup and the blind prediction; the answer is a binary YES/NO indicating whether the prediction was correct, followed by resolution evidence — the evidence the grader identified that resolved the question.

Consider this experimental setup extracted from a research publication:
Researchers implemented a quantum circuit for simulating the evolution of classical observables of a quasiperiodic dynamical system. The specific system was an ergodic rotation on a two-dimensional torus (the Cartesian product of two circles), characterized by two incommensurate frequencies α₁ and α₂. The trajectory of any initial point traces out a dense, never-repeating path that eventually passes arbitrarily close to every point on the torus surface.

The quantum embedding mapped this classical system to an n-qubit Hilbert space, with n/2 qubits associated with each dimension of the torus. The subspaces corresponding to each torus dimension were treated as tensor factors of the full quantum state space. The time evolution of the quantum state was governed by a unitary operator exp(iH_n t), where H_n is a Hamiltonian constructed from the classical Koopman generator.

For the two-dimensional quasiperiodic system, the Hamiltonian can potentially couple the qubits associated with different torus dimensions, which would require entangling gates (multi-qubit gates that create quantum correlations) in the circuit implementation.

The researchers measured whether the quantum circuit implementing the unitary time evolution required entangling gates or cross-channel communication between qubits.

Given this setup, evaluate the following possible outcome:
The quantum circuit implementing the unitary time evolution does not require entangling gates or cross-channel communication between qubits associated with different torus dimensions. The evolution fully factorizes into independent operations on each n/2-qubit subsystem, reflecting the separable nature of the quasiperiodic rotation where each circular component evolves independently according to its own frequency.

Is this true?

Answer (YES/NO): YES